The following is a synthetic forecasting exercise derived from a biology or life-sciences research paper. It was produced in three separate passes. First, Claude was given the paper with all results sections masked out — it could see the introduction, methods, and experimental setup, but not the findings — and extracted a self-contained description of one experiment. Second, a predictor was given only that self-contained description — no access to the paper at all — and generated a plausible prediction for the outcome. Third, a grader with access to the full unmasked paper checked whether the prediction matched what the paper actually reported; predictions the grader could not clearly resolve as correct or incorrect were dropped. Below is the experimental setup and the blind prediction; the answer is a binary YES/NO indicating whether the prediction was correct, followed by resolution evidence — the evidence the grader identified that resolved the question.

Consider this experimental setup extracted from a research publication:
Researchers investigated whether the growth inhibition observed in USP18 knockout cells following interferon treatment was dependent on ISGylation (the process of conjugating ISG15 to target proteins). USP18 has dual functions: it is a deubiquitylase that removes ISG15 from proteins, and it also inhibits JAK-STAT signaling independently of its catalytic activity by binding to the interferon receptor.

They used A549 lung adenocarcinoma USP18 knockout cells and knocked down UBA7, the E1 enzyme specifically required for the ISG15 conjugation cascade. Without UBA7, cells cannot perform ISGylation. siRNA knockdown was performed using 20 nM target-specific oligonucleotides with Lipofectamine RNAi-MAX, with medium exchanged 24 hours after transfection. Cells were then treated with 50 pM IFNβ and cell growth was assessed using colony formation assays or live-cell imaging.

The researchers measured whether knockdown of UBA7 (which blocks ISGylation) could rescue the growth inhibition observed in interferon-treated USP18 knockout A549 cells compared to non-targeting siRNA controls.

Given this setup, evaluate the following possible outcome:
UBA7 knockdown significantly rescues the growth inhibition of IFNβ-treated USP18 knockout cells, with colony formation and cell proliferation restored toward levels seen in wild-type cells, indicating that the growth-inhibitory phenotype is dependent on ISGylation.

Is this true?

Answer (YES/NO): NO